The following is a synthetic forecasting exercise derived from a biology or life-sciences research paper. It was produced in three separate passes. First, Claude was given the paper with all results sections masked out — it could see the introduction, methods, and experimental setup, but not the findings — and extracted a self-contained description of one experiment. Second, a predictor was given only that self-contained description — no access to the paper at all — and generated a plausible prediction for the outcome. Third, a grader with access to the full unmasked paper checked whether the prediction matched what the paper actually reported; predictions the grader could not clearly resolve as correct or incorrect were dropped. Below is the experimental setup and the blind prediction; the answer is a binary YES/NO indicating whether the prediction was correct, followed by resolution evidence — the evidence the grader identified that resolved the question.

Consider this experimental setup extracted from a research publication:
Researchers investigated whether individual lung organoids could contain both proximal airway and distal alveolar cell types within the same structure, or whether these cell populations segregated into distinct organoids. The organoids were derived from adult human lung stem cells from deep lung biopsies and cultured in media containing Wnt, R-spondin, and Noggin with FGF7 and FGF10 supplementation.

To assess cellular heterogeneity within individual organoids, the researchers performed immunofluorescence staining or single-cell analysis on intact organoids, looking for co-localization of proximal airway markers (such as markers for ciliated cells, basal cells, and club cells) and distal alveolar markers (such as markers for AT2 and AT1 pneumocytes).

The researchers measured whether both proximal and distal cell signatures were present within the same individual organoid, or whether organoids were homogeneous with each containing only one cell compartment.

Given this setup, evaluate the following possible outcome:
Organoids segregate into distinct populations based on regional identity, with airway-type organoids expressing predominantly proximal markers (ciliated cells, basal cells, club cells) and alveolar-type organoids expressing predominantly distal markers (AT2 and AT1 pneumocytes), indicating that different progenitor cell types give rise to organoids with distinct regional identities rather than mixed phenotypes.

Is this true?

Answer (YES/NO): NO